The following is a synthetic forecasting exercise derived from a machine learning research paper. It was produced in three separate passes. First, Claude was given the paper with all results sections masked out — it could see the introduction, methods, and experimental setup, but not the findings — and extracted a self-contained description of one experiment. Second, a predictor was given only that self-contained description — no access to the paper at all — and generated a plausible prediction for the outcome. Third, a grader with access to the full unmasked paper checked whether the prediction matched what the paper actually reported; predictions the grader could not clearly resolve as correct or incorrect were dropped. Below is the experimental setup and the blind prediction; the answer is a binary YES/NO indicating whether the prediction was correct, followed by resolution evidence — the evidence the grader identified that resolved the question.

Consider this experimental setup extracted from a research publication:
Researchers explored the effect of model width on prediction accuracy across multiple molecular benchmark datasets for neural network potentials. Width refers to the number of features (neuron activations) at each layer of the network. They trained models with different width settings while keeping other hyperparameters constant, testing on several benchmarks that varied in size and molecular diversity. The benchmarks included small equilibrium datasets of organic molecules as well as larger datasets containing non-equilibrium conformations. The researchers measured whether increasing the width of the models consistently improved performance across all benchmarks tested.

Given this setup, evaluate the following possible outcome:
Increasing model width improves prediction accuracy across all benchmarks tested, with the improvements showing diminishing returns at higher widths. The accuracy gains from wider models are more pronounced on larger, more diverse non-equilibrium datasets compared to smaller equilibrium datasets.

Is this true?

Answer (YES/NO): NO